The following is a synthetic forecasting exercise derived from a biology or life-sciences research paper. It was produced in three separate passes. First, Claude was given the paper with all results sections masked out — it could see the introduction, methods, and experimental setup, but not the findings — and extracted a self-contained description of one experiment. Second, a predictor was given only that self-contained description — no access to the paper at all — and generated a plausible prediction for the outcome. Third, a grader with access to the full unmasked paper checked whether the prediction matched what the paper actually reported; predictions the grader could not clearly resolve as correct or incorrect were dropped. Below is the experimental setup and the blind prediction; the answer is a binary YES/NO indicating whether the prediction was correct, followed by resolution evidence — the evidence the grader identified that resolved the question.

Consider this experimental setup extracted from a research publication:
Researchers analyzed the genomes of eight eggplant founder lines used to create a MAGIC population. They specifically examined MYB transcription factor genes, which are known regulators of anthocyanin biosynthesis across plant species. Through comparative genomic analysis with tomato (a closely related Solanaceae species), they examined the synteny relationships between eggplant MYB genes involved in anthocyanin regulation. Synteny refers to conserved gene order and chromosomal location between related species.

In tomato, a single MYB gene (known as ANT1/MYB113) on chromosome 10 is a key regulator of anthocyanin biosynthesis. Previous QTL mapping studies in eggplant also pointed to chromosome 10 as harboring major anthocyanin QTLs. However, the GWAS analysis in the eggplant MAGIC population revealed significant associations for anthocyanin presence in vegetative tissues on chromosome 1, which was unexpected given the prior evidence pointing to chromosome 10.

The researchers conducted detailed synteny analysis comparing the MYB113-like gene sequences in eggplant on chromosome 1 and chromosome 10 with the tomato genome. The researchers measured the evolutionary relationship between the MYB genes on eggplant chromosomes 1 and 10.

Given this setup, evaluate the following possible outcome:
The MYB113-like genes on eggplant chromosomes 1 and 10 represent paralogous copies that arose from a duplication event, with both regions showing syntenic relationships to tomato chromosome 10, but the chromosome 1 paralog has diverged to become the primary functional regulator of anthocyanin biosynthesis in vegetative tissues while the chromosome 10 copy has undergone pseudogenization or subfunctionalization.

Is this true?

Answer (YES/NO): NO